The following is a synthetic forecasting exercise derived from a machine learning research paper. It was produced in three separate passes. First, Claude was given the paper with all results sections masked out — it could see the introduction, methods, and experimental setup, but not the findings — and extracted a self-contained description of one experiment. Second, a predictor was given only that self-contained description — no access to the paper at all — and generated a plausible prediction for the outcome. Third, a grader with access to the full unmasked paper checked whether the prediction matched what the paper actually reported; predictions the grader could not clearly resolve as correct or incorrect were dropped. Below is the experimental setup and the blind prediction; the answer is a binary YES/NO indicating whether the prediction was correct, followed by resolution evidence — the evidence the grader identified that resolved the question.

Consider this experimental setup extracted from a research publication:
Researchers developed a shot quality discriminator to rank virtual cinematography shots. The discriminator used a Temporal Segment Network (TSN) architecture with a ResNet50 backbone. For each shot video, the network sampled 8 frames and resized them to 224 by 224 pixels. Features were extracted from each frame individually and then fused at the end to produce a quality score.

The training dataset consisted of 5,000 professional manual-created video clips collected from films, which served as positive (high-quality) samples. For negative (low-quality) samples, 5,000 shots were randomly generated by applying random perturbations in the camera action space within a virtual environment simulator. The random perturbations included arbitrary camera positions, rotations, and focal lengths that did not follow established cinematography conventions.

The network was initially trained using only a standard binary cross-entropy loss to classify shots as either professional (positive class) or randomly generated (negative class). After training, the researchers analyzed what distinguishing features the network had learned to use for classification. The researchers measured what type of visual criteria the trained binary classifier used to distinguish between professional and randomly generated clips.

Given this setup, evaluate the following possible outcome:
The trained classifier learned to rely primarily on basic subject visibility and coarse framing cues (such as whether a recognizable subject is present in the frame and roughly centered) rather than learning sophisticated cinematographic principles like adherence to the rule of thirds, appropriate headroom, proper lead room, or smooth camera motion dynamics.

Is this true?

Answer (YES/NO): NO